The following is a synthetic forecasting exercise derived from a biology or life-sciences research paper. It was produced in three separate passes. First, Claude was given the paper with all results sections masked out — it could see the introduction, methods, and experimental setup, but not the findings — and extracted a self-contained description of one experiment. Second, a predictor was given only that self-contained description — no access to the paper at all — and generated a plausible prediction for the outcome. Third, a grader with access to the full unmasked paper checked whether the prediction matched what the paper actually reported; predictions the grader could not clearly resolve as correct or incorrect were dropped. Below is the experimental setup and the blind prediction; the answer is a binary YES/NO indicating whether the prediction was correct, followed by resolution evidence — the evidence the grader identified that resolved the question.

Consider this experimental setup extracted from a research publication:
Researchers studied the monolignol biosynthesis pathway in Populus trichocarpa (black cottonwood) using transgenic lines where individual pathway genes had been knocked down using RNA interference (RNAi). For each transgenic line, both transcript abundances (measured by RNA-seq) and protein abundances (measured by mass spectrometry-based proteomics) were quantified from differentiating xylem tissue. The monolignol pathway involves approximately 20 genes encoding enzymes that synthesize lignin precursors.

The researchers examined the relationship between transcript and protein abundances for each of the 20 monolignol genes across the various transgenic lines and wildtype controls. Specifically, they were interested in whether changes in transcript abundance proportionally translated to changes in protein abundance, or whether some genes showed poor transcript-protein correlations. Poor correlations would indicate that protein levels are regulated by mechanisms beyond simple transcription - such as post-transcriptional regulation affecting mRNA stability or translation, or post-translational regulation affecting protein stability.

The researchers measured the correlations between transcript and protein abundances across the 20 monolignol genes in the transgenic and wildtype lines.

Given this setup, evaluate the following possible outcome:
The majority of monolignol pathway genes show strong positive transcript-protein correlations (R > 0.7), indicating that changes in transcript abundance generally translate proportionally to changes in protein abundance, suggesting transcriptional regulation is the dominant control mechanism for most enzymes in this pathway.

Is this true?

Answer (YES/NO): NO